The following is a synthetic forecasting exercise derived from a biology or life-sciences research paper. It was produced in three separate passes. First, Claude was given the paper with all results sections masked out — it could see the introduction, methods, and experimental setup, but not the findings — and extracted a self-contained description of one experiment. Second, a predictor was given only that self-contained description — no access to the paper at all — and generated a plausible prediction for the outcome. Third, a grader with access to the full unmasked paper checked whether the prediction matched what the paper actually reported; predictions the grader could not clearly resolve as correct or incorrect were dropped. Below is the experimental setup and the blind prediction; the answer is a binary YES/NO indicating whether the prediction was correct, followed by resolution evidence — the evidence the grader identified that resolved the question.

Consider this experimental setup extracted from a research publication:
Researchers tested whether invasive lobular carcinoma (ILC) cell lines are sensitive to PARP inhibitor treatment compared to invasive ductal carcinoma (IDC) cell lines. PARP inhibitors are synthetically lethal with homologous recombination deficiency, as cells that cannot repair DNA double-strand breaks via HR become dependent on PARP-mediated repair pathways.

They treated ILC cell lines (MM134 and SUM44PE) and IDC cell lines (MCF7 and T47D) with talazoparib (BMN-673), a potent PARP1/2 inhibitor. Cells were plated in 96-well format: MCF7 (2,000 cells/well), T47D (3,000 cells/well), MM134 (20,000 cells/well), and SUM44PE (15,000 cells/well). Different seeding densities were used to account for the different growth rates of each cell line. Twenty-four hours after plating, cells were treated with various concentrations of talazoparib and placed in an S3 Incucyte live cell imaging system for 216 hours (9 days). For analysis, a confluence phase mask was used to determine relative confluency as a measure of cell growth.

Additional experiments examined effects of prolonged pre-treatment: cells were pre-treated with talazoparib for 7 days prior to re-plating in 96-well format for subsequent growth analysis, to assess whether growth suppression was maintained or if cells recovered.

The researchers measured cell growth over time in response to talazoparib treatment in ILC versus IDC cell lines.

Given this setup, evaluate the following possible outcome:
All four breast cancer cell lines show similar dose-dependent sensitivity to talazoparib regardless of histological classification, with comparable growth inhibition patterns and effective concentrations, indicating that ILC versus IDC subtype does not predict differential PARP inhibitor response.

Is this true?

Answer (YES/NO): NO